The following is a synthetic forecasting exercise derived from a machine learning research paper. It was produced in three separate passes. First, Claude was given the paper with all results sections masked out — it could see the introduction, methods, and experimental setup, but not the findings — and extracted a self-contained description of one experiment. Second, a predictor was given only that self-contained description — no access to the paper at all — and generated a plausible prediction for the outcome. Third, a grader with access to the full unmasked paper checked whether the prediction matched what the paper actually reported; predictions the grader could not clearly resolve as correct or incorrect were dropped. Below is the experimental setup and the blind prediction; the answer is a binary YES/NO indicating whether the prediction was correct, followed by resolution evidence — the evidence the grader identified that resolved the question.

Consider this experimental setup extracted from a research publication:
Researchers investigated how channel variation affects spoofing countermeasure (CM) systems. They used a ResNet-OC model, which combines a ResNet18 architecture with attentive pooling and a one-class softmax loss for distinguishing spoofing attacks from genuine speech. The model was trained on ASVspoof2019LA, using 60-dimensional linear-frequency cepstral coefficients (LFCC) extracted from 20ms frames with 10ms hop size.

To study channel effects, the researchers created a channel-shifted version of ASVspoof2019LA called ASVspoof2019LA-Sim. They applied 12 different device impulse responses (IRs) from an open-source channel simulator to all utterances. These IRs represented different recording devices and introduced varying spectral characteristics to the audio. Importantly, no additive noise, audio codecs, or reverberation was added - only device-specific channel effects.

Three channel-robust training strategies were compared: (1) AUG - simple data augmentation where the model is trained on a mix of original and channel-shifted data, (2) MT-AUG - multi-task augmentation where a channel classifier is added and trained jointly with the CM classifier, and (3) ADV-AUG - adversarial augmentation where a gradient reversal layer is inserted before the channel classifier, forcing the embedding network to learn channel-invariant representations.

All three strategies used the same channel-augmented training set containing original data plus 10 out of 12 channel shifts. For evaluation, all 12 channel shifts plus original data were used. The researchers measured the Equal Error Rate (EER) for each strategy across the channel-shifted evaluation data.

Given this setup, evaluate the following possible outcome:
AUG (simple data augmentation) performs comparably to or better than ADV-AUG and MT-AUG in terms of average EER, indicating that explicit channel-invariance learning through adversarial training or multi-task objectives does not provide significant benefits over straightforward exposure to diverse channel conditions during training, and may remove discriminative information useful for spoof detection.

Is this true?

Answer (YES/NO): NO